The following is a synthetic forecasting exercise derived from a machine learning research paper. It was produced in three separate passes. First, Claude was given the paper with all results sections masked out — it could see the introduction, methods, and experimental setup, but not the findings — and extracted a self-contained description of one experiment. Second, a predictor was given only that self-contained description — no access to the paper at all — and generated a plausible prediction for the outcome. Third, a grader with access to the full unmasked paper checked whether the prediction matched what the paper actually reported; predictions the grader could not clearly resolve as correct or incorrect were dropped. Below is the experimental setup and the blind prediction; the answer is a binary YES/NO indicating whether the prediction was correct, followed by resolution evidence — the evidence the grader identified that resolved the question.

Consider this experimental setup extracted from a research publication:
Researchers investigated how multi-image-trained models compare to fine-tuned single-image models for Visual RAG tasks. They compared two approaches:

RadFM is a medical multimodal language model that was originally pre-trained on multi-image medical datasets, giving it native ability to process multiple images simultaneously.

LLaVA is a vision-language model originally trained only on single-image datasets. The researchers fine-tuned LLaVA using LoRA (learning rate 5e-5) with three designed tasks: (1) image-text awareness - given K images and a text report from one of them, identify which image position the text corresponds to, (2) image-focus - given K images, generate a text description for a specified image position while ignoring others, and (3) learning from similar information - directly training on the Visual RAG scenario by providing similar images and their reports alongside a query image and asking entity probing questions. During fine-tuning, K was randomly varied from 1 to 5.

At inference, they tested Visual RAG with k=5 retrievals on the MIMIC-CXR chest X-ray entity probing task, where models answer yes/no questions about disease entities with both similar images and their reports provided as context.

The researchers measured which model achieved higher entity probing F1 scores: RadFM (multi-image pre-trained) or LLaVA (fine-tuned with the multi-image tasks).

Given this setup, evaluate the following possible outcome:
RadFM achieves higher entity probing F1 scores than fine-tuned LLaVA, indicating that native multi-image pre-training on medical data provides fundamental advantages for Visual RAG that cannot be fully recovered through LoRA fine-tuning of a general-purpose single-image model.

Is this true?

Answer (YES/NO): NO